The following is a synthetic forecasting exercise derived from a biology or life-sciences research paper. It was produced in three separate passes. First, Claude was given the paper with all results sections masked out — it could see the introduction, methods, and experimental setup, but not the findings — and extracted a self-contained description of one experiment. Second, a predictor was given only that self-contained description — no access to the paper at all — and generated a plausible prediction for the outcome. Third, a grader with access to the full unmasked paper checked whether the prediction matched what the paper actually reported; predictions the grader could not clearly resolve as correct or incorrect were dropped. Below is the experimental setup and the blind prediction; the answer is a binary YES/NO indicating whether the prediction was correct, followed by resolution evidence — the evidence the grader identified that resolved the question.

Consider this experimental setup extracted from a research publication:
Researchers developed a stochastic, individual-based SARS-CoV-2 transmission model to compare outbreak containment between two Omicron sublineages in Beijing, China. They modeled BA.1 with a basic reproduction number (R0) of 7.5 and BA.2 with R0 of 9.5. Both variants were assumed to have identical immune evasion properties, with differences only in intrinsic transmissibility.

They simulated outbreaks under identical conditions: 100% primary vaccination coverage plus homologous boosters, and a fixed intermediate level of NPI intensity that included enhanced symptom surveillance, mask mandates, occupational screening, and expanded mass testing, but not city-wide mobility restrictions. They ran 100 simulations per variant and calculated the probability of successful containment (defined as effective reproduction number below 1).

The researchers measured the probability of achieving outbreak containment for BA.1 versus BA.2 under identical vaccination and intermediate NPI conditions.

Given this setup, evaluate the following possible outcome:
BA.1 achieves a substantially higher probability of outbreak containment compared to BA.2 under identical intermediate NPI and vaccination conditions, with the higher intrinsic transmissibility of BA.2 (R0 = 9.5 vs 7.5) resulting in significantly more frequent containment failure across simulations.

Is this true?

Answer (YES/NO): NO